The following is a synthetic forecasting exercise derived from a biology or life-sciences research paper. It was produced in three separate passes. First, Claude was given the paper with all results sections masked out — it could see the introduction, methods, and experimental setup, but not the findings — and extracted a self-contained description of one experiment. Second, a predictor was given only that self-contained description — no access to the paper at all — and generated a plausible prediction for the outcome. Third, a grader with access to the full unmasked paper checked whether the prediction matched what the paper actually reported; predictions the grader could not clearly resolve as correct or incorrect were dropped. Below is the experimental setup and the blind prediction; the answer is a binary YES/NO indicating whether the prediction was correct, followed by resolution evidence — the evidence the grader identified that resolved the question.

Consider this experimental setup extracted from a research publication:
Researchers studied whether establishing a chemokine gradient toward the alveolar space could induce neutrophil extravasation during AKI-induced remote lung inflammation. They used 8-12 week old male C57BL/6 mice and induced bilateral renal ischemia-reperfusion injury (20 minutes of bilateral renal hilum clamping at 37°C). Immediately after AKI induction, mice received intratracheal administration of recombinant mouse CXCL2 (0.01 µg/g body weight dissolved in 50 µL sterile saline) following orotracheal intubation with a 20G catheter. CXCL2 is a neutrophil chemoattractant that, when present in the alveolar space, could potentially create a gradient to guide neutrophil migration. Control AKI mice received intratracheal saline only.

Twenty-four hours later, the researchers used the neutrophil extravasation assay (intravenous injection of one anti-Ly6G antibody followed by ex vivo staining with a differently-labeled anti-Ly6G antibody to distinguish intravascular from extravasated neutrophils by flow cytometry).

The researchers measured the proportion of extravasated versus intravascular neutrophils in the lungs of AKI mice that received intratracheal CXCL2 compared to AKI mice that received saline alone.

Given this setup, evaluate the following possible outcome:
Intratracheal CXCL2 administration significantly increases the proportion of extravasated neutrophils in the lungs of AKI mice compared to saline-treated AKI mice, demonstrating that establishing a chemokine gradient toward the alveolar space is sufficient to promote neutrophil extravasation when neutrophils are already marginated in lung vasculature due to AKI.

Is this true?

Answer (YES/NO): YES